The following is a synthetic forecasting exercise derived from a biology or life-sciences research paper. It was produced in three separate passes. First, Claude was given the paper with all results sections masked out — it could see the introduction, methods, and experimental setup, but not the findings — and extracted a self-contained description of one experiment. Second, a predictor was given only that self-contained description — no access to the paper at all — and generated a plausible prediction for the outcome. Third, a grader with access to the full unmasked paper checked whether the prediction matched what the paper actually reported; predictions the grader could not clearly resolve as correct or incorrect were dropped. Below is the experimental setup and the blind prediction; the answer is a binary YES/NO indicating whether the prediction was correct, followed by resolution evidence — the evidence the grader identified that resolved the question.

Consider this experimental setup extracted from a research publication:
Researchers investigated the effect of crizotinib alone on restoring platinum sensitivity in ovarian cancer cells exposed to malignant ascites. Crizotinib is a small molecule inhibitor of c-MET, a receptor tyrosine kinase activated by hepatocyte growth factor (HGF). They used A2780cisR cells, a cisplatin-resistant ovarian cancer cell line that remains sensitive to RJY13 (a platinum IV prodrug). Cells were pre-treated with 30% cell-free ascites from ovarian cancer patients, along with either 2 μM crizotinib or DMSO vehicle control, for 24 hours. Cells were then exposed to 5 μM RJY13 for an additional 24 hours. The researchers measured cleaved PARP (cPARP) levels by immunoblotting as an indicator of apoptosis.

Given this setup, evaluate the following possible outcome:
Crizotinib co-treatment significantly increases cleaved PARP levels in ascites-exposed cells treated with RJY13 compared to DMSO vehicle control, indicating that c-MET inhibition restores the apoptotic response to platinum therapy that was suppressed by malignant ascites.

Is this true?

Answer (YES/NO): YES